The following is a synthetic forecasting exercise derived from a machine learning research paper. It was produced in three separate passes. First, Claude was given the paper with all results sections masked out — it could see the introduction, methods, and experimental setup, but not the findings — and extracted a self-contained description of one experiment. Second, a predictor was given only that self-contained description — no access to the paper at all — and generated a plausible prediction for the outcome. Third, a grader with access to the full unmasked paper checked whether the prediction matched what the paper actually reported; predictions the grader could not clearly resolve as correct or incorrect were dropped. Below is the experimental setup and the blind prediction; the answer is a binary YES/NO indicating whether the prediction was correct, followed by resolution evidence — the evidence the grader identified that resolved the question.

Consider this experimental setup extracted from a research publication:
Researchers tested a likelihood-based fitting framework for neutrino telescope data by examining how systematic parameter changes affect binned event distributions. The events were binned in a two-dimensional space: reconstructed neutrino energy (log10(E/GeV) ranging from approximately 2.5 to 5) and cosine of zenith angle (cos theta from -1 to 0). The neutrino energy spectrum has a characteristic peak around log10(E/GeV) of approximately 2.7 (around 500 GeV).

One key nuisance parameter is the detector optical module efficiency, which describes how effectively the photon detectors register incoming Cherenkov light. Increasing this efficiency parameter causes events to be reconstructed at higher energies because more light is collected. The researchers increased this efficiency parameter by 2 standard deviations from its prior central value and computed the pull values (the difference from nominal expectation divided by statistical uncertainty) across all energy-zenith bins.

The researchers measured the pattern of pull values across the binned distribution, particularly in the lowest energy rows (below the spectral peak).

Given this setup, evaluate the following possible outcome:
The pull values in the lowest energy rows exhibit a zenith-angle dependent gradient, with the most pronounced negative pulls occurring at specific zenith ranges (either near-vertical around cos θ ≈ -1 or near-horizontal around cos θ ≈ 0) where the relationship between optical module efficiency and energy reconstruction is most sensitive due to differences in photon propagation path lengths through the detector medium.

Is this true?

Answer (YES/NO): NO